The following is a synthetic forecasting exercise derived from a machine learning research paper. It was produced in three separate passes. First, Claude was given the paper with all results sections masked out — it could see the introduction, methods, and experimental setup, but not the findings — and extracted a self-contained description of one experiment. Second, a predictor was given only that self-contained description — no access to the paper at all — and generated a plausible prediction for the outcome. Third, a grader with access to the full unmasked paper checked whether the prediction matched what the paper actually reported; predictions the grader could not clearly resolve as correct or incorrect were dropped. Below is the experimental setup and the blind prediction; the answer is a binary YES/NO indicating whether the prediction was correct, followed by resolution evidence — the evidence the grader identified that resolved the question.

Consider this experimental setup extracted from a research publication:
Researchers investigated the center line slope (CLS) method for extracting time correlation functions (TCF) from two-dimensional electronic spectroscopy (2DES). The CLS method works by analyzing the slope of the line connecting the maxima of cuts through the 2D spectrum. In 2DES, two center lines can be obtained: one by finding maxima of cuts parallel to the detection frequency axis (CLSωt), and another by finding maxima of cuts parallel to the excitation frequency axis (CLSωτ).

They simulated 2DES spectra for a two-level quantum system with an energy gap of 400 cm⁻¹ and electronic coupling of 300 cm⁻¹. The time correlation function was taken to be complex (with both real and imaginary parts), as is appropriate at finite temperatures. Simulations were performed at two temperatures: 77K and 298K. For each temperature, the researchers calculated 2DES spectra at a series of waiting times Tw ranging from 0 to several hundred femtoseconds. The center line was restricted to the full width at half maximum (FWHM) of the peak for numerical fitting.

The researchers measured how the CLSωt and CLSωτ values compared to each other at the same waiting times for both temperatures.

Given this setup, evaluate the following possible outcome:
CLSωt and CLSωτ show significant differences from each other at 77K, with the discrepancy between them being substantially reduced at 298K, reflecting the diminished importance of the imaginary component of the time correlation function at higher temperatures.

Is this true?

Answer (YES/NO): NO